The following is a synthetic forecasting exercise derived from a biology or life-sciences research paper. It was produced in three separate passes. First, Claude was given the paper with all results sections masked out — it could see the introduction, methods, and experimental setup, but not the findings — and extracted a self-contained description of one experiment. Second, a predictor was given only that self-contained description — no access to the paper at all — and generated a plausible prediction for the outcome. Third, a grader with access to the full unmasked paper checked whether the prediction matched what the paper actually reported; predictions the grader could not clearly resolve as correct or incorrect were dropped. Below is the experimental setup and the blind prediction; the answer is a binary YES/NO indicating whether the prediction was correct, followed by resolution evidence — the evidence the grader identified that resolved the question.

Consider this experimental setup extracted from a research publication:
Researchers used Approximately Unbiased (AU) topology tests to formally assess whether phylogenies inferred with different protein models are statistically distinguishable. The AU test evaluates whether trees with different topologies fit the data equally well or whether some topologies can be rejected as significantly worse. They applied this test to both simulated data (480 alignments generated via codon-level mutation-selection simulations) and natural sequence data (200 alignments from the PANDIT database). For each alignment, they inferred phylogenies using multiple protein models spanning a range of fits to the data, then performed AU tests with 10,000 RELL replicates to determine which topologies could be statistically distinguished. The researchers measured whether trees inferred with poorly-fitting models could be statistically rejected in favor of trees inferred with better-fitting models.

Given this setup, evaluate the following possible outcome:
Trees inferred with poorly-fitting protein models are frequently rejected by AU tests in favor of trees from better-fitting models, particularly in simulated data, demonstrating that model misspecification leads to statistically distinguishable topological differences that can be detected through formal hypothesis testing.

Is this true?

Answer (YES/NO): NO